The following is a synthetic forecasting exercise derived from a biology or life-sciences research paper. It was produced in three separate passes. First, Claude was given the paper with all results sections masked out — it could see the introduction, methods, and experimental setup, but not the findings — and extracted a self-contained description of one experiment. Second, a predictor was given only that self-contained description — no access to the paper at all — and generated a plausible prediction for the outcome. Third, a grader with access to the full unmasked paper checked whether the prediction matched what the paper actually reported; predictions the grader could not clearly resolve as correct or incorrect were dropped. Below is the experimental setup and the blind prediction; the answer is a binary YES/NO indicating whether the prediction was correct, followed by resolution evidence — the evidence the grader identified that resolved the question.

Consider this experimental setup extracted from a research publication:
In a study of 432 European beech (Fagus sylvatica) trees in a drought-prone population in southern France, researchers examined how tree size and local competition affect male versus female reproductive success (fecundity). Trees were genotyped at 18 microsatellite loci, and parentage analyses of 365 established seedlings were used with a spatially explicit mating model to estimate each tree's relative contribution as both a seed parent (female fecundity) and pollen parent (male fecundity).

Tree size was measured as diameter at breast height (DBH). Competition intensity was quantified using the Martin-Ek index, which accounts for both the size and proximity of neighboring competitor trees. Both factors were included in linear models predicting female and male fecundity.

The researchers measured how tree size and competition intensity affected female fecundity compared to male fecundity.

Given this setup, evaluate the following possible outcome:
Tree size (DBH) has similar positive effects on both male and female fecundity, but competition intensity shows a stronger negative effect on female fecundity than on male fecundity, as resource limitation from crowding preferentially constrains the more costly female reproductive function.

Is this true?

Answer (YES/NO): NO